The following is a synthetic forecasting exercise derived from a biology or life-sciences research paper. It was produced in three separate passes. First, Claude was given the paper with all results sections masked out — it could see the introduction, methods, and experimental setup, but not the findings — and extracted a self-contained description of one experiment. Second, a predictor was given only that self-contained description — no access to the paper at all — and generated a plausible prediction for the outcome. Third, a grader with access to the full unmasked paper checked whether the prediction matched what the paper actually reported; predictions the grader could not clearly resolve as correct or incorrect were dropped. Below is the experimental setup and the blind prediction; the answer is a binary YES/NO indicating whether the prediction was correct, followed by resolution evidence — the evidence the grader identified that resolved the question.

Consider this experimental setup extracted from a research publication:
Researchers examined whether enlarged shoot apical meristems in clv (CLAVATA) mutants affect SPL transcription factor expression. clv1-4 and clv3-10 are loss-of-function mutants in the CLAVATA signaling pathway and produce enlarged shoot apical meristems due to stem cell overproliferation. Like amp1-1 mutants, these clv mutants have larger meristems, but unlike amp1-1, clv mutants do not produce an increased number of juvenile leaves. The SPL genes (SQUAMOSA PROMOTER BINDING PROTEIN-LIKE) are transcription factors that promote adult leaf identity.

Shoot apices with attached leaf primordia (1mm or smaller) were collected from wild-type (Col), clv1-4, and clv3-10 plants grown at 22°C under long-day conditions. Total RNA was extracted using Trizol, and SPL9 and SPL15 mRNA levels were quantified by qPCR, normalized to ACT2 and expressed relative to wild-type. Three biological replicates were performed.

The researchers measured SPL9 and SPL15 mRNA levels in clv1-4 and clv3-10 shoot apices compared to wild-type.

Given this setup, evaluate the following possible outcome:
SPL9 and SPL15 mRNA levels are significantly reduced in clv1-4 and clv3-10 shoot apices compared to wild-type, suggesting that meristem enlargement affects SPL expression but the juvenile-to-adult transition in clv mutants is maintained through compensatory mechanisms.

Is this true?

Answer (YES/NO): NO